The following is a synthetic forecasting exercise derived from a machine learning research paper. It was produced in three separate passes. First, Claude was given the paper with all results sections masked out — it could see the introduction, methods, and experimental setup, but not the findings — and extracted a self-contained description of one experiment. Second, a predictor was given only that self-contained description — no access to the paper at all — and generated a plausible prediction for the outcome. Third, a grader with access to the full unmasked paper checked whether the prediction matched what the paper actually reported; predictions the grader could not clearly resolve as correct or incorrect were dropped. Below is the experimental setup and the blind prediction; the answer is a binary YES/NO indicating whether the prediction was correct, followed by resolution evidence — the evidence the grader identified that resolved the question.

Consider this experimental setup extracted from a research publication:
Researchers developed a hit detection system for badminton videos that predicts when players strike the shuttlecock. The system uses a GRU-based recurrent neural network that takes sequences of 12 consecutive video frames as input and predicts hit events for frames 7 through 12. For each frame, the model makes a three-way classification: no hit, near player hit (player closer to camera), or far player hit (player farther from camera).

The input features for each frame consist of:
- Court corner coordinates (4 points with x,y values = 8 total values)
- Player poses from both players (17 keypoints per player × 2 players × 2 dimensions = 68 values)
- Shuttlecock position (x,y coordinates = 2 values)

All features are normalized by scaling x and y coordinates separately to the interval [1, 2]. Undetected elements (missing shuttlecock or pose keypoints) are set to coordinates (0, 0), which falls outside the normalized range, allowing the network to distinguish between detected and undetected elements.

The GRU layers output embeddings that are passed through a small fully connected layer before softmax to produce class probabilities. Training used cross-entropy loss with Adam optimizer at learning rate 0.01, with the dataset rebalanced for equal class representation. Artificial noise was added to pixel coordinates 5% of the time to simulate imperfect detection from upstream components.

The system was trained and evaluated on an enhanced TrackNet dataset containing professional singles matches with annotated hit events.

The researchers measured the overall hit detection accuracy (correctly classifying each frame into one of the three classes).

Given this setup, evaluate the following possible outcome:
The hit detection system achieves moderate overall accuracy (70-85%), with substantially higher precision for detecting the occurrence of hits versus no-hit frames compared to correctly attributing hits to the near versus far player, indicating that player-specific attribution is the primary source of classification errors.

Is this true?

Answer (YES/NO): NO